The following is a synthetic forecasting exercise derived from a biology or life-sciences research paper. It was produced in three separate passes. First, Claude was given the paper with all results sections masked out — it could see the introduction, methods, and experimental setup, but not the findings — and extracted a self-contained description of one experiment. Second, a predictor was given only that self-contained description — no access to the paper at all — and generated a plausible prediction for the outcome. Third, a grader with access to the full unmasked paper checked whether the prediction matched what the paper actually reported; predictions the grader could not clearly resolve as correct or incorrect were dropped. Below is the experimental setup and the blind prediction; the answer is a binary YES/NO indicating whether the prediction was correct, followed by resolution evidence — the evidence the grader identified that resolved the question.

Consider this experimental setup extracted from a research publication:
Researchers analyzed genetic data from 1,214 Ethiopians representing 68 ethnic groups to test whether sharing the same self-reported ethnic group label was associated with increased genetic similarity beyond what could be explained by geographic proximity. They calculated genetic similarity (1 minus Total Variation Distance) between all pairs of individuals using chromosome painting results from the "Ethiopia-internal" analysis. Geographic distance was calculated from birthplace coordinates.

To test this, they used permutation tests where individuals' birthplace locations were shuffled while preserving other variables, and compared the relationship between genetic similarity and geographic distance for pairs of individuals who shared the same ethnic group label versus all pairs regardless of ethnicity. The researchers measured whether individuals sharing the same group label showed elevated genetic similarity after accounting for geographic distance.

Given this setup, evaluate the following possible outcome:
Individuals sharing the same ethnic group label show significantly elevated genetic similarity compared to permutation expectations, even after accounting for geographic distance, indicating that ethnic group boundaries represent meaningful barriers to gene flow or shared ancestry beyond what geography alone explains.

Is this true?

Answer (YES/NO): YES